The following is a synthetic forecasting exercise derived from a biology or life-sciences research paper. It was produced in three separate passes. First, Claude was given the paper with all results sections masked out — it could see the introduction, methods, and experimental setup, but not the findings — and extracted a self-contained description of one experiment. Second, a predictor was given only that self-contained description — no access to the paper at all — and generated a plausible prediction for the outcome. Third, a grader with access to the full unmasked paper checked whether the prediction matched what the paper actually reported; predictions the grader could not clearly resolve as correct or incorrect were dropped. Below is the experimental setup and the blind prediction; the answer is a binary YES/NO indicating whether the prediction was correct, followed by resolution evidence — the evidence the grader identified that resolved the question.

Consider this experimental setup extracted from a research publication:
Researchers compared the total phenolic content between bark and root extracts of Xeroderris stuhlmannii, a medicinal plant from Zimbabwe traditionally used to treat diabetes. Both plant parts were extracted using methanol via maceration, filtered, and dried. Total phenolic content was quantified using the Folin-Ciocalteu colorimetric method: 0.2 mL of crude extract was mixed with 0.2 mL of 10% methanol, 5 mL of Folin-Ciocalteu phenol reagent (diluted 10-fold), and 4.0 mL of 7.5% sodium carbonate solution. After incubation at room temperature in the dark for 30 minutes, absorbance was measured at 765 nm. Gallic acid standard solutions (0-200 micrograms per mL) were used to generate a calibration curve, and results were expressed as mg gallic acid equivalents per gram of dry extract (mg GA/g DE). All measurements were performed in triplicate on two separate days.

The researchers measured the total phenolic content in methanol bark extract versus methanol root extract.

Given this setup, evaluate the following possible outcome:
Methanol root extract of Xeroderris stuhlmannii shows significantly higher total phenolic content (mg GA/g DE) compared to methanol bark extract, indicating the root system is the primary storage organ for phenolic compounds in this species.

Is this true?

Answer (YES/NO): YES